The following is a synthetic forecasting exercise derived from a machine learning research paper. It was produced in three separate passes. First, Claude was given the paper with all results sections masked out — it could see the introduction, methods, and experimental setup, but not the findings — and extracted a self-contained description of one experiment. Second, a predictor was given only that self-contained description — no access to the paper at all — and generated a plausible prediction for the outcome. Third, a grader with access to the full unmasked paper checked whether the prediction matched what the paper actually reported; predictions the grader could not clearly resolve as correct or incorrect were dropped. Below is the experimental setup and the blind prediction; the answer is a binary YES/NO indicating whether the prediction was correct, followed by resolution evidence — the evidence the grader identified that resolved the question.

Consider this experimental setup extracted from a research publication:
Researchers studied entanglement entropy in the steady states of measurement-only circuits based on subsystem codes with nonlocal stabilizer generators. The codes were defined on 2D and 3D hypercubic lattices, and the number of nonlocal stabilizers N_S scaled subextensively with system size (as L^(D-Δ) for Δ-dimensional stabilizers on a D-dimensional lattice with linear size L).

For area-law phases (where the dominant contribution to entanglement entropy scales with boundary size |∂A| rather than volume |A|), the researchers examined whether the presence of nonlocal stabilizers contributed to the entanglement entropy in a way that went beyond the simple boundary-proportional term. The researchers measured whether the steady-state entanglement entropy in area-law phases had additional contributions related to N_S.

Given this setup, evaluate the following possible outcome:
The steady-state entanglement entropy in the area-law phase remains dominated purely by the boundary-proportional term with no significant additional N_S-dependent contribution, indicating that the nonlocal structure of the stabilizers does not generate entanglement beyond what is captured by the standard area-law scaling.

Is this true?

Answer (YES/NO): NO